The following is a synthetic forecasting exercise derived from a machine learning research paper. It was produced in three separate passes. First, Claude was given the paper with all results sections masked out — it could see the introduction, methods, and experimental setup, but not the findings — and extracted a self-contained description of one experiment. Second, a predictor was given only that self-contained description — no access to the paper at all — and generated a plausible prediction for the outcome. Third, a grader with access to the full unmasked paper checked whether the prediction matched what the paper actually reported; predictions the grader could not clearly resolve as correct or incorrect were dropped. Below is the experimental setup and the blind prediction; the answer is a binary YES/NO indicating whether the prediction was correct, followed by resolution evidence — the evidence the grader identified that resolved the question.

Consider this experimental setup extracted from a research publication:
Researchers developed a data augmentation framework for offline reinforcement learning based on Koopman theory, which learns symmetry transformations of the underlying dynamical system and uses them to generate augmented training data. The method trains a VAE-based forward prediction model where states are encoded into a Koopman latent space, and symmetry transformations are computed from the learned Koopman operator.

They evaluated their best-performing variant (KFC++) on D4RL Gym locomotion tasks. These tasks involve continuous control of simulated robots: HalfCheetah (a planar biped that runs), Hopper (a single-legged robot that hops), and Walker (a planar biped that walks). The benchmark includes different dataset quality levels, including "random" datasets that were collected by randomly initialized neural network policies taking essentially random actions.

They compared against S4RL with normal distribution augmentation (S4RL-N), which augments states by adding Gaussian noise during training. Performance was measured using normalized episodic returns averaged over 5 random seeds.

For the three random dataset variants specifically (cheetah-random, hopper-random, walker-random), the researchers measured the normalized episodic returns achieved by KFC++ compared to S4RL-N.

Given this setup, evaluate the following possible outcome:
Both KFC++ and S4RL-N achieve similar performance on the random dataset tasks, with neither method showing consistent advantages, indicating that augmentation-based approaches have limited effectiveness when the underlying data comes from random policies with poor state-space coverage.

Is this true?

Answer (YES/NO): NO